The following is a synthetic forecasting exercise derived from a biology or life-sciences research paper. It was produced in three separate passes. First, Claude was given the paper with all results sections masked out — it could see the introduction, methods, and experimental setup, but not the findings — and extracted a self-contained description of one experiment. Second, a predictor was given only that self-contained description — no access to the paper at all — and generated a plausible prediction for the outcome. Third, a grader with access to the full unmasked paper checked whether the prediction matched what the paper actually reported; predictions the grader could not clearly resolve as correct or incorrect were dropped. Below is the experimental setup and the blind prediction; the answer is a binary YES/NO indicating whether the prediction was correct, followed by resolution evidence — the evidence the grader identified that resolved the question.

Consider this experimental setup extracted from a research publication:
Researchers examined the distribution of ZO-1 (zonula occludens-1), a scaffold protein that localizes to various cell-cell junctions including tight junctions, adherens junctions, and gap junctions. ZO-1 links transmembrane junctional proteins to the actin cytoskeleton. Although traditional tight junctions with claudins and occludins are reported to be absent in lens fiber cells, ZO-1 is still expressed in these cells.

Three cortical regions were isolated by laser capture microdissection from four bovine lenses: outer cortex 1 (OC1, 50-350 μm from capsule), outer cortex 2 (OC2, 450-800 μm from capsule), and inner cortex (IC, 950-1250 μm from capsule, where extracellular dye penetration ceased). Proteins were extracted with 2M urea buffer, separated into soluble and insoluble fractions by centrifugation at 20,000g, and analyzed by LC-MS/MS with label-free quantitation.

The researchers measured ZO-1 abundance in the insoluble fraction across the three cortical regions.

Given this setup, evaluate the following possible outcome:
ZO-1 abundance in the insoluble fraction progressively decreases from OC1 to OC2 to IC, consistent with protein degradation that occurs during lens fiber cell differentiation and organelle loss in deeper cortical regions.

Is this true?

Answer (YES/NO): NO